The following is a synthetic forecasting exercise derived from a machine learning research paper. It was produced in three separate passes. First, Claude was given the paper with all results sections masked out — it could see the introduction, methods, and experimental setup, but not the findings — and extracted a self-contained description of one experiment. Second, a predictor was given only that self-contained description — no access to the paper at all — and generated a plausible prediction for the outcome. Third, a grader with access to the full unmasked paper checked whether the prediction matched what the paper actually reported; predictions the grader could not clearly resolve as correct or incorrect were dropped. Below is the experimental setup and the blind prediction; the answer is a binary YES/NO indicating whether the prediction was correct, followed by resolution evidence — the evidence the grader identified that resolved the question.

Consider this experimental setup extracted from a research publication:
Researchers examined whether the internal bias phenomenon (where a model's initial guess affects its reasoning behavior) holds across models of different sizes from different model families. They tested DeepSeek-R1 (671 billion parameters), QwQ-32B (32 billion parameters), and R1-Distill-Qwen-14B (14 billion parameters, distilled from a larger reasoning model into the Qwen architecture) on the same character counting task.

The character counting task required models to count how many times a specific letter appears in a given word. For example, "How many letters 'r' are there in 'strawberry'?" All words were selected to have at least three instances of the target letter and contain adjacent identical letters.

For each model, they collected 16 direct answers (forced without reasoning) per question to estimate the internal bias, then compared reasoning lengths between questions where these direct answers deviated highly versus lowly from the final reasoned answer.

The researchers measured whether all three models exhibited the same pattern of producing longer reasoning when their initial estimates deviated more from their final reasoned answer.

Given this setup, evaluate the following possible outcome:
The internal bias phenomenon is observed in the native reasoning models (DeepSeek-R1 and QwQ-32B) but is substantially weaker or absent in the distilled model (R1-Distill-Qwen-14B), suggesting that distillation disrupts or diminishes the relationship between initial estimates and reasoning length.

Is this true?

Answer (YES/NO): NO